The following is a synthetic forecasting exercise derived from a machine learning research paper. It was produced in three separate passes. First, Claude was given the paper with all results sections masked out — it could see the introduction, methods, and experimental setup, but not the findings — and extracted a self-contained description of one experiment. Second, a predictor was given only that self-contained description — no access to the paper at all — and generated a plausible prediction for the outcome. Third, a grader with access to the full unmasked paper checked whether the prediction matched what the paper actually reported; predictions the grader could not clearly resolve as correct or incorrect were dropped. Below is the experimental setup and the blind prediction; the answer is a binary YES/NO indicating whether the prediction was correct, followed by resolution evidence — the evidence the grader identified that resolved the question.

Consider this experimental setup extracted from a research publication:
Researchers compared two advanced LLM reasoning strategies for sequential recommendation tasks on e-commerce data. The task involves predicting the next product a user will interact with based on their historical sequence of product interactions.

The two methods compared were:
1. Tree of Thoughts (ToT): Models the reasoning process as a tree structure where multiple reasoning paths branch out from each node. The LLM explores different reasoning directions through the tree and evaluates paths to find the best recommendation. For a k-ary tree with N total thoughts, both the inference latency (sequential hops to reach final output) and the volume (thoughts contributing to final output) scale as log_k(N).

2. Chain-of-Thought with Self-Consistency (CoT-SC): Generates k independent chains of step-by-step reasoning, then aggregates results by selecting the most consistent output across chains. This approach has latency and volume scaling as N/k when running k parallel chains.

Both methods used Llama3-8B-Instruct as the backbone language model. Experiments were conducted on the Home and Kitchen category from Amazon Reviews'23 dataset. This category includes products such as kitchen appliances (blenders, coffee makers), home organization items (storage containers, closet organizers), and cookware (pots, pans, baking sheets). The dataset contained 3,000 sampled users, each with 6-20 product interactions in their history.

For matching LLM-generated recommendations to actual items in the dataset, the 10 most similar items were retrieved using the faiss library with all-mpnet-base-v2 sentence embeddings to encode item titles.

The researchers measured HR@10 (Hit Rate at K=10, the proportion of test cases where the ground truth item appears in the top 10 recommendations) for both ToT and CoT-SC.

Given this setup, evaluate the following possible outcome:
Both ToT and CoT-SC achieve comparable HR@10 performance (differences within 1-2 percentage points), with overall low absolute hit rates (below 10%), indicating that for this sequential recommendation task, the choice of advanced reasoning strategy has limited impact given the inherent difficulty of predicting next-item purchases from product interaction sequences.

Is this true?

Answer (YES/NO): NO